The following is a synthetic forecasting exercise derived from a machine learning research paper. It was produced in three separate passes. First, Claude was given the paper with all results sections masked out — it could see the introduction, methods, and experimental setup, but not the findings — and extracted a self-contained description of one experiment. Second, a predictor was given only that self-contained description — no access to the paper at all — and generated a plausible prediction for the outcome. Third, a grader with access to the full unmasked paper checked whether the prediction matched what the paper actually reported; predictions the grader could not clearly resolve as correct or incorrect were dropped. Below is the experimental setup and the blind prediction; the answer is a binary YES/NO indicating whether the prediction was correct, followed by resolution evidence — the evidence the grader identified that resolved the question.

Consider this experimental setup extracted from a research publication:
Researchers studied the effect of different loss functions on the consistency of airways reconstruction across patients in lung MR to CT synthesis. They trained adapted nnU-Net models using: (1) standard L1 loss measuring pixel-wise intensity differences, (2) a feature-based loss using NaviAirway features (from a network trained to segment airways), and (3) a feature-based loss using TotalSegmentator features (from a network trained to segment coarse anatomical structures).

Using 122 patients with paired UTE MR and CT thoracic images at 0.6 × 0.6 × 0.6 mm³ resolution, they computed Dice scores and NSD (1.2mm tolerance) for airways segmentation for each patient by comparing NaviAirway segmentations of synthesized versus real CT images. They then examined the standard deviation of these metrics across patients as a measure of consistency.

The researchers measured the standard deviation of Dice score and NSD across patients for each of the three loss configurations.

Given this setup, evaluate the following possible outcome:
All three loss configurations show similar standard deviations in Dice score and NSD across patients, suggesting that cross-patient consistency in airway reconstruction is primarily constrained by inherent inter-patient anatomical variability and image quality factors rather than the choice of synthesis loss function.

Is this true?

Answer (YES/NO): NO